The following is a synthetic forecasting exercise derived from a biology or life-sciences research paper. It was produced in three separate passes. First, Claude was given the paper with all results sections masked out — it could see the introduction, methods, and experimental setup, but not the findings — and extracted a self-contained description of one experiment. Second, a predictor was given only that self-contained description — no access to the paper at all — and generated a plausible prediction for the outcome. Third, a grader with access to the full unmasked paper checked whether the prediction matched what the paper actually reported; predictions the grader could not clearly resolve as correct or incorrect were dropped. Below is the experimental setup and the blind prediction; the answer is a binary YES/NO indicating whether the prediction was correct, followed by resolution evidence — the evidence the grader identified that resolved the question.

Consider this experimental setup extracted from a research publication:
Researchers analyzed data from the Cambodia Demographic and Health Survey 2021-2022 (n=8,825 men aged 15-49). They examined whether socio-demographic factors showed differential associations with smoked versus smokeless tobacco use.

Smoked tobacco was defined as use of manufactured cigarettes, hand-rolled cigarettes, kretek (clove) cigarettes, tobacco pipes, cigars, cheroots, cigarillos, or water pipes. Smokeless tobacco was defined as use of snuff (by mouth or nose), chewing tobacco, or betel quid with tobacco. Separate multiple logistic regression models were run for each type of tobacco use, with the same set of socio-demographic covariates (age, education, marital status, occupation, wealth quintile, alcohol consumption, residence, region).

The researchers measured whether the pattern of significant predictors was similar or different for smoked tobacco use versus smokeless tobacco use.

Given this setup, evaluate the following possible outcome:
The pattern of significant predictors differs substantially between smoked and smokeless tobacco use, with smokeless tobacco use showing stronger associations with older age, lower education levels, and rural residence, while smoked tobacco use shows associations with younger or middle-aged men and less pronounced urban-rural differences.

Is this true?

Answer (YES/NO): NO